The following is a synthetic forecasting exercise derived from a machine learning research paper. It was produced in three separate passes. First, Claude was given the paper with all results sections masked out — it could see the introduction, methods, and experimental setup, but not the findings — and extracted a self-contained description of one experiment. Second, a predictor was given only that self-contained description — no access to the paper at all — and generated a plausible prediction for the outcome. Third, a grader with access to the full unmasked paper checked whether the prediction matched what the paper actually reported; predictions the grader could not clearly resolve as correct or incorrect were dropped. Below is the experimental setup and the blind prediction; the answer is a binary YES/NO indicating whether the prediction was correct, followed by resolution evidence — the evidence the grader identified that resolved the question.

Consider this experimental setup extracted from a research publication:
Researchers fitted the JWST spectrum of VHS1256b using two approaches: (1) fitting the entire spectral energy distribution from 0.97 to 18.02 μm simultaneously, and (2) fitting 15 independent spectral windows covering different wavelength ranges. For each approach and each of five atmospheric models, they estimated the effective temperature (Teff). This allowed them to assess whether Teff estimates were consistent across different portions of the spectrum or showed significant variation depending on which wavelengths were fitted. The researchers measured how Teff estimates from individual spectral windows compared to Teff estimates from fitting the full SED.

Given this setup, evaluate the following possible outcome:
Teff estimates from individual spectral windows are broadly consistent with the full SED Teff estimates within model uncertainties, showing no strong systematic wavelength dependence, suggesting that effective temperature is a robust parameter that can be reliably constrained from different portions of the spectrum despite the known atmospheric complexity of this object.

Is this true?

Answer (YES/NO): YES